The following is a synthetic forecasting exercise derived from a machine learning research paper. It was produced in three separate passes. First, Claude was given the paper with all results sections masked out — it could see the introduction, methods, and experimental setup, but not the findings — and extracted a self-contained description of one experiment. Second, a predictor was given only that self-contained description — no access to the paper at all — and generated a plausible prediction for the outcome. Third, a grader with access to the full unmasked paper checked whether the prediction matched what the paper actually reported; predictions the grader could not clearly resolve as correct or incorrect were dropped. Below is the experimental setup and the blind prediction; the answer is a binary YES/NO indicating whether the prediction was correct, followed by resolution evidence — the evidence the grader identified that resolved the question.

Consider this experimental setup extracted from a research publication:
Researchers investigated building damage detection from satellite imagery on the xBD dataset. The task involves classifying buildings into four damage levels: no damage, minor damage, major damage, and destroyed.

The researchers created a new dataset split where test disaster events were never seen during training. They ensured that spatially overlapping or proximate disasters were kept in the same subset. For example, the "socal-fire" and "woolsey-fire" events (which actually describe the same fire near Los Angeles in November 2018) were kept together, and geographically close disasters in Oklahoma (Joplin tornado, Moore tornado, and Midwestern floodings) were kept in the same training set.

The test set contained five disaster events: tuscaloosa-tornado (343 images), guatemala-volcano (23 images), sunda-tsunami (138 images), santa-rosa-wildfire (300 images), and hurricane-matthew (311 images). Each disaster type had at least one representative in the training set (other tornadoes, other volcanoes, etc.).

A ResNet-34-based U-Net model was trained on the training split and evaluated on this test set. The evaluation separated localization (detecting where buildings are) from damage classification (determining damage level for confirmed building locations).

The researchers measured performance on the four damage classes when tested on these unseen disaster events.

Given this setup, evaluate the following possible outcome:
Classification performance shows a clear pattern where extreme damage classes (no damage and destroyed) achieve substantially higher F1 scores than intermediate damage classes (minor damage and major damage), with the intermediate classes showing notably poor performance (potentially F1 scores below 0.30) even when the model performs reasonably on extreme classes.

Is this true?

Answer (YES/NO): NO